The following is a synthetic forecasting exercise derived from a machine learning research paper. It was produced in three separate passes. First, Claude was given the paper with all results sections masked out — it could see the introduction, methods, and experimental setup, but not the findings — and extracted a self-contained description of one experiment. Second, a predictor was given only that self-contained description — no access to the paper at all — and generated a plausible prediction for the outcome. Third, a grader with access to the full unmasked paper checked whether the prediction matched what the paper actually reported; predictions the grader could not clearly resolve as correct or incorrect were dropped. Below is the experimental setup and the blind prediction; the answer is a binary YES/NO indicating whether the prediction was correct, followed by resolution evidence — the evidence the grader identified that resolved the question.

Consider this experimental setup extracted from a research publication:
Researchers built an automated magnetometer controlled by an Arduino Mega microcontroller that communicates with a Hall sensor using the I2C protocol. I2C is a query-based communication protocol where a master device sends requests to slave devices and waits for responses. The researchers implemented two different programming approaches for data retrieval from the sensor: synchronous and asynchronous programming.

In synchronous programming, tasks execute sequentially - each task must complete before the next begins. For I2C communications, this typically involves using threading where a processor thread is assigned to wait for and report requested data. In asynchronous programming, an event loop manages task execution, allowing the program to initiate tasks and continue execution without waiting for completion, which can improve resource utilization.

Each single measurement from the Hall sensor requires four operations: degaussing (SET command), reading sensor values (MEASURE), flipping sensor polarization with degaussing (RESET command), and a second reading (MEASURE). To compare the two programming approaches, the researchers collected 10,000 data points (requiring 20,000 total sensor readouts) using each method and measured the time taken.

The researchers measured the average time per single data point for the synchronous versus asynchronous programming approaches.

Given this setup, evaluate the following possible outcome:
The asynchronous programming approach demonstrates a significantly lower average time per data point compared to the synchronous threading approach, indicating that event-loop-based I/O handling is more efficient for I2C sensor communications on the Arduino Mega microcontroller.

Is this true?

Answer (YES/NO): YES